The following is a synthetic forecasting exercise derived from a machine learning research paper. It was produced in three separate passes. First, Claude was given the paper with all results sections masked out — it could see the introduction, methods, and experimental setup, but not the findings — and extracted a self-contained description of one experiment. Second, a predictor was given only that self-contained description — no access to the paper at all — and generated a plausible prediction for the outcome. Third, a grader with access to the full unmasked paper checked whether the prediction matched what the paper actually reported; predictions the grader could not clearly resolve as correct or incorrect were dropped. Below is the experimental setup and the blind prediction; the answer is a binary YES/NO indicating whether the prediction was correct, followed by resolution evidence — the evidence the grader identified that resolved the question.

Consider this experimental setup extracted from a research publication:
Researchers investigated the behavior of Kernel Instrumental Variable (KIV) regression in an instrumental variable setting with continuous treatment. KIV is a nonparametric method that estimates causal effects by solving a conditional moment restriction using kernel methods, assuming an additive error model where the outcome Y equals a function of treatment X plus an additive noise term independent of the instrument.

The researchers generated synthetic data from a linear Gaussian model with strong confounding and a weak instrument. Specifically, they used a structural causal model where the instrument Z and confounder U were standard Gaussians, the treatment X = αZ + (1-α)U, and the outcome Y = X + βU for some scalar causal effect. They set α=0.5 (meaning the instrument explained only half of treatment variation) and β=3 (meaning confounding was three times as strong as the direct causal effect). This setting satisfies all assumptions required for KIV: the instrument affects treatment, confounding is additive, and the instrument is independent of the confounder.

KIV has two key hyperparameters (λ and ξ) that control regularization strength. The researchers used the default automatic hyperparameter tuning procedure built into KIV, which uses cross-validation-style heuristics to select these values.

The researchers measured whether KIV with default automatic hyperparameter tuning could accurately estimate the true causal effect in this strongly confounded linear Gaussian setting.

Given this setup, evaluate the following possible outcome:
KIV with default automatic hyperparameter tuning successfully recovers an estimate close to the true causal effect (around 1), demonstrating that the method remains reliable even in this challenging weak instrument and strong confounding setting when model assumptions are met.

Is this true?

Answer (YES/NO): NO